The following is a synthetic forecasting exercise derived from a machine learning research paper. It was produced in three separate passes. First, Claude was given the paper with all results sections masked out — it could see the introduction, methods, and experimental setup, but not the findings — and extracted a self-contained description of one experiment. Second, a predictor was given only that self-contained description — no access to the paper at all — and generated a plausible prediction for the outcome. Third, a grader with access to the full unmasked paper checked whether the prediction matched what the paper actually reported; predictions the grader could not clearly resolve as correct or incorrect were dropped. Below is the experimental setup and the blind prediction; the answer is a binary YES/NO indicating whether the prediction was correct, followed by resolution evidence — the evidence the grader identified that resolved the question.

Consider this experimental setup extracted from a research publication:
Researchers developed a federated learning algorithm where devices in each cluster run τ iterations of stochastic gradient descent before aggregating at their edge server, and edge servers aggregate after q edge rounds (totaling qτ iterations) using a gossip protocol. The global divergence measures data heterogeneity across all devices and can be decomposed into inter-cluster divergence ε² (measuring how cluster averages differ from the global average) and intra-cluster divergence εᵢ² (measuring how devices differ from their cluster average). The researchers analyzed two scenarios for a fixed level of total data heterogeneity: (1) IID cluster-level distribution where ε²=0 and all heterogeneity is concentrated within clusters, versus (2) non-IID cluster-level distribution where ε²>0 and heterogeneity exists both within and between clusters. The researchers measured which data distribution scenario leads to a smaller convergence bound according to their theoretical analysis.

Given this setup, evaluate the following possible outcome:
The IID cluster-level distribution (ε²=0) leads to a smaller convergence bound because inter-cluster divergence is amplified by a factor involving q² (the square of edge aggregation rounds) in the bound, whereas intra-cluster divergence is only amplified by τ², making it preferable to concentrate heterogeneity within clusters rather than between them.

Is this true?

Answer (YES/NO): YES